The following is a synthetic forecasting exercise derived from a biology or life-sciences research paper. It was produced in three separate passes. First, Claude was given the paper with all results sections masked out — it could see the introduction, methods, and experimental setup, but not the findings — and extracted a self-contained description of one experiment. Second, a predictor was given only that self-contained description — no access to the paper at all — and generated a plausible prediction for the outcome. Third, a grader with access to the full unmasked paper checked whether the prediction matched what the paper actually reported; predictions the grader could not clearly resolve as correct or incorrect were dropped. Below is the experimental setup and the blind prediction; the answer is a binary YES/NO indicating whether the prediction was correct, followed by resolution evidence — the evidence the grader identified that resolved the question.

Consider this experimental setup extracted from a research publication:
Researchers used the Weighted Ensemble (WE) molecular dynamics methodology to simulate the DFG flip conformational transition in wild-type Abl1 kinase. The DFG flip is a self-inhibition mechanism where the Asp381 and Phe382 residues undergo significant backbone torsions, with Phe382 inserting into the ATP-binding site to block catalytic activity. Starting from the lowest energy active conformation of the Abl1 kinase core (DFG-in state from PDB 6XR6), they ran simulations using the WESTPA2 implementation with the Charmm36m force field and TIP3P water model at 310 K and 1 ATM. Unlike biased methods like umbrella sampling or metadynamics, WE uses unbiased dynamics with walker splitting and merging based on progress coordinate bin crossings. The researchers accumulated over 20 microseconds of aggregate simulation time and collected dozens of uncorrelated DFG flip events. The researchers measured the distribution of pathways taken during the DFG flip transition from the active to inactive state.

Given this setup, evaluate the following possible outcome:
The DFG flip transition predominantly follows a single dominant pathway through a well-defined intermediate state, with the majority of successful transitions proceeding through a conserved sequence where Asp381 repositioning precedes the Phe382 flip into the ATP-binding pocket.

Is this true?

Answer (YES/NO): YES